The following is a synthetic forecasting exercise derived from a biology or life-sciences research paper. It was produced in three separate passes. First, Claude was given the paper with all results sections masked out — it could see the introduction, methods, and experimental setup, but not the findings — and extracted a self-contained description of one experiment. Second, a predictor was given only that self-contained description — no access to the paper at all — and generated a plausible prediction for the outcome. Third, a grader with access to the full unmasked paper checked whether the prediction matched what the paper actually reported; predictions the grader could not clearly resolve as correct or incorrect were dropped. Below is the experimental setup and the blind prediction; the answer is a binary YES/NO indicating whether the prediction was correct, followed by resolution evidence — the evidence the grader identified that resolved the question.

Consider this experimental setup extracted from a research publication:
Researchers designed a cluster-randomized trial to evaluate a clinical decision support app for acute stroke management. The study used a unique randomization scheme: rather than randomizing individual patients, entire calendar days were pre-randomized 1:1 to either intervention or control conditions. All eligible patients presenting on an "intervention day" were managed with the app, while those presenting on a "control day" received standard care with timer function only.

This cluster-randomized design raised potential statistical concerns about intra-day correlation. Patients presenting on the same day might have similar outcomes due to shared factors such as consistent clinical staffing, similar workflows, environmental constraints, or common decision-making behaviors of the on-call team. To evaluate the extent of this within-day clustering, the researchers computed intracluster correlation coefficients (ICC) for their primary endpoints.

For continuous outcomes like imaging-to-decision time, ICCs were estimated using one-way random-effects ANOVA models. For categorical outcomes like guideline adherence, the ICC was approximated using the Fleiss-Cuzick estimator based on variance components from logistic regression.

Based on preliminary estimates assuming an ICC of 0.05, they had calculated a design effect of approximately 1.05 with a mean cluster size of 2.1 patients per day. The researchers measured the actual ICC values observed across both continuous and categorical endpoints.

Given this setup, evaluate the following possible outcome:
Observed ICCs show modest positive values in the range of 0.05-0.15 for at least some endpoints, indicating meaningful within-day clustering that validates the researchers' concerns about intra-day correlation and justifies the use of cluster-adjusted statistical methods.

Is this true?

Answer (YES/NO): NO